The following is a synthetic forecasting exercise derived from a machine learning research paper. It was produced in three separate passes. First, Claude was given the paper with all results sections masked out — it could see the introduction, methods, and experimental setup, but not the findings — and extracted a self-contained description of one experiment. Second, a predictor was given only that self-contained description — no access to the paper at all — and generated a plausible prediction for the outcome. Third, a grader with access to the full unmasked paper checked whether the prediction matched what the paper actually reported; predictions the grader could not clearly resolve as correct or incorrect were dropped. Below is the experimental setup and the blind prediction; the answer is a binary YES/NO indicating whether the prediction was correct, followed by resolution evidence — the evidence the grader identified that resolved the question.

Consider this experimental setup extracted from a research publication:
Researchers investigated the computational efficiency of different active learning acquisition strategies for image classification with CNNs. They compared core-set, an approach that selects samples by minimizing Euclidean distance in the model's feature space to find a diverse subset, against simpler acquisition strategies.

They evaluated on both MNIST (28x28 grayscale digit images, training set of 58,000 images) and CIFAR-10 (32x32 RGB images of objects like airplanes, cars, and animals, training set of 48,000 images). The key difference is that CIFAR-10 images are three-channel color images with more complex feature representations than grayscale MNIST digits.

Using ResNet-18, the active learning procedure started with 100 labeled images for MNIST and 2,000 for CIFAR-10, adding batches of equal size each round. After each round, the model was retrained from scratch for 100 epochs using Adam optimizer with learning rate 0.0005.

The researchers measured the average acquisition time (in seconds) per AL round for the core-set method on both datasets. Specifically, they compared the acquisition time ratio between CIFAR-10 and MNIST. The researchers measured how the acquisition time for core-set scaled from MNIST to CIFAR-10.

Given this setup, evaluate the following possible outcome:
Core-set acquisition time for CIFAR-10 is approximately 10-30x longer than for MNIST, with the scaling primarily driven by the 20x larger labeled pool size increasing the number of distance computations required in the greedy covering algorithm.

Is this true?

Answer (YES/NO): NO